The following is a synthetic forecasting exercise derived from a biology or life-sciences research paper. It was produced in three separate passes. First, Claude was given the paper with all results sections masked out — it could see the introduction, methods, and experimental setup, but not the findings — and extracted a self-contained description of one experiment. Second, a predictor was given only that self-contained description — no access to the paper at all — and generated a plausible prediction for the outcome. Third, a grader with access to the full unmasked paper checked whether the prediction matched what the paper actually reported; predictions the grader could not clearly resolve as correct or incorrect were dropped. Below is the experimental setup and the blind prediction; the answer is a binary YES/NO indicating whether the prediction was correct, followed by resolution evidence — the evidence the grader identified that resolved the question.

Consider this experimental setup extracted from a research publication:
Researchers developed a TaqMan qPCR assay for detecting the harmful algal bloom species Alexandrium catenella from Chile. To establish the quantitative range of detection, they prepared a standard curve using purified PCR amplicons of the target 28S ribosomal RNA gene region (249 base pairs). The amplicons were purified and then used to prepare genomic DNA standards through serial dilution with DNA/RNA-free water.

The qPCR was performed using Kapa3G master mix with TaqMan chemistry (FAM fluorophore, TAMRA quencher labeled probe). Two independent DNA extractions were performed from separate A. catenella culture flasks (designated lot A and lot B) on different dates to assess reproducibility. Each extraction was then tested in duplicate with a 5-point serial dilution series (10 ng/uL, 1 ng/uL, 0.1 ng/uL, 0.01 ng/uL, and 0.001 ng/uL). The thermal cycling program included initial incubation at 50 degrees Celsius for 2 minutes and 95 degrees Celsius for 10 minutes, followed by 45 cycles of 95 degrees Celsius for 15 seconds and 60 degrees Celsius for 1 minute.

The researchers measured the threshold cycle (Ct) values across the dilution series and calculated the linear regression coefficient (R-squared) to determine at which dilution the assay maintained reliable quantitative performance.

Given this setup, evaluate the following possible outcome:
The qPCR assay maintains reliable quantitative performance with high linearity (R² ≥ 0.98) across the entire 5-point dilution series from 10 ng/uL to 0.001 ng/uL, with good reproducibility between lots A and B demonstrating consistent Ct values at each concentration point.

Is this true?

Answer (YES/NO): NO